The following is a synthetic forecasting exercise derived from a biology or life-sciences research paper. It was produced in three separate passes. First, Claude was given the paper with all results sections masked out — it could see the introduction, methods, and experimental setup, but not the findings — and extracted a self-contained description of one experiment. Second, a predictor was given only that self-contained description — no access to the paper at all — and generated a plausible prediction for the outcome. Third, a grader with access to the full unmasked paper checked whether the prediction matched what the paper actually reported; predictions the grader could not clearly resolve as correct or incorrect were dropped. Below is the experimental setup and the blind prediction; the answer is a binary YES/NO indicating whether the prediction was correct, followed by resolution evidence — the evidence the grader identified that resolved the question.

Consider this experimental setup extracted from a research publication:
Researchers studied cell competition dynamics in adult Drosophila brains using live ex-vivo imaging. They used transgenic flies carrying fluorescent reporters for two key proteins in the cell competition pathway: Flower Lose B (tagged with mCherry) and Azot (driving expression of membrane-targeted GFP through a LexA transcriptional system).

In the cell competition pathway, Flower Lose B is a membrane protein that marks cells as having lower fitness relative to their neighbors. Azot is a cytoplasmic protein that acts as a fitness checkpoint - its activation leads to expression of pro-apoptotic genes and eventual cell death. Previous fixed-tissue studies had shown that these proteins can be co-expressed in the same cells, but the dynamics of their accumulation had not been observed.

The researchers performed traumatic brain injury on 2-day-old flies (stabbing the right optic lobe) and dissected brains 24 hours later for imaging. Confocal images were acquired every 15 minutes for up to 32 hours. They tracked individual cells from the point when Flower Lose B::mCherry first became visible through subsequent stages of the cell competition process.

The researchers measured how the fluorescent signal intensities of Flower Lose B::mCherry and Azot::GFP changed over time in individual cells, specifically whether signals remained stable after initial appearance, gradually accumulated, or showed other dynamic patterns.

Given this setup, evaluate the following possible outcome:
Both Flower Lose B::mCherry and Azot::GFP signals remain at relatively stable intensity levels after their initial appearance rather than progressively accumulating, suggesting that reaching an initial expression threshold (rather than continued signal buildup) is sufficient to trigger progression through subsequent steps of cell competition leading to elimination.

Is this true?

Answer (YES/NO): NO